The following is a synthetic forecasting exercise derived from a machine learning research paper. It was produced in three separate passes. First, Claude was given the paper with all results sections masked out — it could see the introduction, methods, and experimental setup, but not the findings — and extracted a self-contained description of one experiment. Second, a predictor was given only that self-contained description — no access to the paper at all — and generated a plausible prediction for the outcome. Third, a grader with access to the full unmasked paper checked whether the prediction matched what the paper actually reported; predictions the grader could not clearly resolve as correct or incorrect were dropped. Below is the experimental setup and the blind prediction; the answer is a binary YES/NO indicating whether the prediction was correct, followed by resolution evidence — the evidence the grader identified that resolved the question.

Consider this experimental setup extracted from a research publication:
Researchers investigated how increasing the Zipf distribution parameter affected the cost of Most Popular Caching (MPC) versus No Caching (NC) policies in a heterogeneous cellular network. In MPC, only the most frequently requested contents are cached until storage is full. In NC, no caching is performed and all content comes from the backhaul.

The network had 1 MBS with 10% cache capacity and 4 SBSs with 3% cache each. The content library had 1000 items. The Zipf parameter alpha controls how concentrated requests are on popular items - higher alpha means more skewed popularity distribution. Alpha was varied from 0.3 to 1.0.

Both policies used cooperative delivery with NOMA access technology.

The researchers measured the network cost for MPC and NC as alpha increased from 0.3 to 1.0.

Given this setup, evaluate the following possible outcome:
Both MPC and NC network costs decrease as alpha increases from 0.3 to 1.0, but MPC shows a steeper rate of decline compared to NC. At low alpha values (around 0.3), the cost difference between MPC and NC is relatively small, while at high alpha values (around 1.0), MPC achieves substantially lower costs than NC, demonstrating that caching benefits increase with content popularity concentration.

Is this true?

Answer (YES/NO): NO